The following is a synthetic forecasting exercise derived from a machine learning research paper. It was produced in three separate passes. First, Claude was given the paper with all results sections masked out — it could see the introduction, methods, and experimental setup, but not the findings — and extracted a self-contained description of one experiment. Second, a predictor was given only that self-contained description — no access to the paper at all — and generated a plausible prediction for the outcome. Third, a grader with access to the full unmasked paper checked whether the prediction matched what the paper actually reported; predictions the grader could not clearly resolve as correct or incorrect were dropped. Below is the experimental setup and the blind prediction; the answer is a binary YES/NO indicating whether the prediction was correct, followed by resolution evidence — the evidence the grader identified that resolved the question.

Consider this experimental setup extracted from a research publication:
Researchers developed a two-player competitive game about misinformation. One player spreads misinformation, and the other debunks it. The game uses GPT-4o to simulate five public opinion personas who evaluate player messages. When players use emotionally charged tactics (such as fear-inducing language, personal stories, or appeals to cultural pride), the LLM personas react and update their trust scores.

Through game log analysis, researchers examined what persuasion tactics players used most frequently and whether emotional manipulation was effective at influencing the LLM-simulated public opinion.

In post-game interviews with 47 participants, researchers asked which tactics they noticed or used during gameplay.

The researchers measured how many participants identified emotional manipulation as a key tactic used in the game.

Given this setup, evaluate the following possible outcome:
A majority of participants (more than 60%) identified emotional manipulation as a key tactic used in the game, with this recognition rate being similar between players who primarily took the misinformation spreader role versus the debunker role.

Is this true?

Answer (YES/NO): YES